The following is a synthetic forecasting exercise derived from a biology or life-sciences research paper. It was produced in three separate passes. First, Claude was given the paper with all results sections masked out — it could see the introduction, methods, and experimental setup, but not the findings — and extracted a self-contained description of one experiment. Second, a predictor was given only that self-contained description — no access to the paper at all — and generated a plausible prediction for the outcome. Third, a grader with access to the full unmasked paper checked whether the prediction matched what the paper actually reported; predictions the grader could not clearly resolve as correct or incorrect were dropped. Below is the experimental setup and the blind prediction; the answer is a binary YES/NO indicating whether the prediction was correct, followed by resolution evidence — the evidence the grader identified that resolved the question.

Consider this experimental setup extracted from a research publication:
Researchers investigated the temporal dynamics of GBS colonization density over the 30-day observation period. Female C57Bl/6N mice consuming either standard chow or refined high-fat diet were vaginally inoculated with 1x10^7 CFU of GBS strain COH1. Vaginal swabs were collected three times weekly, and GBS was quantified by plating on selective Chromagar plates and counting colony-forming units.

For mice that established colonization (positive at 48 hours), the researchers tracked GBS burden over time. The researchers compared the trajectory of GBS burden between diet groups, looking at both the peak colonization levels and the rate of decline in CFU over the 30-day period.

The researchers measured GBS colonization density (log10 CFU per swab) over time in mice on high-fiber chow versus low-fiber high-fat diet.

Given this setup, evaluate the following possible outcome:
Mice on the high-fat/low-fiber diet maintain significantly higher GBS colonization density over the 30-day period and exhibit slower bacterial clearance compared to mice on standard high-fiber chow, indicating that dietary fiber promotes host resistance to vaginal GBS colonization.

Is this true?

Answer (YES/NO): NO